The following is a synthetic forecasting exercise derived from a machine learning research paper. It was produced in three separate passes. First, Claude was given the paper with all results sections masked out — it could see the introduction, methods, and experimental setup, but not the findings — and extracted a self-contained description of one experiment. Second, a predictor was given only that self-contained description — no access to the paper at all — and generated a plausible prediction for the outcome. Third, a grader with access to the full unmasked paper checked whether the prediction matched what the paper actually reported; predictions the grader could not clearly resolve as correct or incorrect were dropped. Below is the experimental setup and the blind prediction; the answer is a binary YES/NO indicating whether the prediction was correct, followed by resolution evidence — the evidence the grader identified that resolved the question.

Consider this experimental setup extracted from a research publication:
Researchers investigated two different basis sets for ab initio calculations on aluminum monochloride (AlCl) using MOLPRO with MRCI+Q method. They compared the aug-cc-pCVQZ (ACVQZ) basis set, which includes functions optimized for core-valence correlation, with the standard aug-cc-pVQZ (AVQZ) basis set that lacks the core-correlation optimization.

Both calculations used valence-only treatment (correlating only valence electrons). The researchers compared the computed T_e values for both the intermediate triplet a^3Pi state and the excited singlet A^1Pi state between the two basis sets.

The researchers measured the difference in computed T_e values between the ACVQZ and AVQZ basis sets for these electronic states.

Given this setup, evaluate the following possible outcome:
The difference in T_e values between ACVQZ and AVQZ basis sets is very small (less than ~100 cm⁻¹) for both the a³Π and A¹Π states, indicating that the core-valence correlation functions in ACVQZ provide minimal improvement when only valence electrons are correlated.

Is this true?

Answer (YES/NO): YES